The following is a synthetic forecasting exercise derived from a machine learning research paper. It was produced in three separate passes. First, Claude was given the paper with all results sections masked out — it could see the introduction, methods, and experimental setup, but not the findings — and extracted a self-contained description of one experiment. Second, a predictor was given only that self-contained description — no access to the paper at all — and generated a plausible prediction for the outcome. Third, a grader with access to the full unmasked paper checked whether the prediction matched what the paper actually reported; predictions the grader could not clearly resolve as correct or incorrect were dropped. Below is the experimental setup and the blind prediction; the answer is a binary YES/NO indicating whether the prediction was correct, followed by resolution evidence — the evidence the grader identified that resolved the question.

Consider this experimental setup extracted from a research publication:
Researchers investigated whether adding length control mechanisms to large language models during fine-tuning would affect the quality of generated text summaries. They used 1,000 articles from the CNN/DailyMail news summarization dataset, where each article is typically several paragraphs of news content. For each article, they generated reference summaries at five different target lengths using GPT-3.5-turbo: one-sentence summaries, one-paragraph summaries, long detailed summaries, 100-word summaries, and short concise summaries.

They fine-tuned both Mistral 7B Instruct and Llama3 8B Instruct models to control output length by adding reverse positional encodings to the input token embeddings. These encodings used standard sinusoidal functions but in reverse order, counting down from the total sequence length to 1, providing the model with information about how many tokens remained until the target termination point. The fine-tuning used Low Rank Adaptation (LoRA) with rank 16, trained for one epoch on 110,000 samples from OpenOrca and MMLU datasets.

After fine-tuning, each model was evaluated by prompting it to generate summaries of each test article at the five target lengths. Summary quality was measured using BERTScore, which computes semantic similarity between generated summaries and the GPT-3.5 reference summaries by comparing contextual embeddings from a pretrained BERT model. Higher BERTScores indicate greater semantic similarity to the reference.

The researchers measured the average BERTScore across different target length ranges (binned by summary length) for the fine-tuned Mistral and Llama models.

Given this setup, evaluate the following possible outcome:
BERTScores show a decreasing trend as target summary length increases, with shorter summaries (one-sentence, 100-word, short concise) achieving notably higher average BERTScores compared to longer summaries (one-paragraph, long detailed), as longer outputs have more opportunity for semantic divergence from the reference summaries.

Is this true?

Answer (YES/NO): NO